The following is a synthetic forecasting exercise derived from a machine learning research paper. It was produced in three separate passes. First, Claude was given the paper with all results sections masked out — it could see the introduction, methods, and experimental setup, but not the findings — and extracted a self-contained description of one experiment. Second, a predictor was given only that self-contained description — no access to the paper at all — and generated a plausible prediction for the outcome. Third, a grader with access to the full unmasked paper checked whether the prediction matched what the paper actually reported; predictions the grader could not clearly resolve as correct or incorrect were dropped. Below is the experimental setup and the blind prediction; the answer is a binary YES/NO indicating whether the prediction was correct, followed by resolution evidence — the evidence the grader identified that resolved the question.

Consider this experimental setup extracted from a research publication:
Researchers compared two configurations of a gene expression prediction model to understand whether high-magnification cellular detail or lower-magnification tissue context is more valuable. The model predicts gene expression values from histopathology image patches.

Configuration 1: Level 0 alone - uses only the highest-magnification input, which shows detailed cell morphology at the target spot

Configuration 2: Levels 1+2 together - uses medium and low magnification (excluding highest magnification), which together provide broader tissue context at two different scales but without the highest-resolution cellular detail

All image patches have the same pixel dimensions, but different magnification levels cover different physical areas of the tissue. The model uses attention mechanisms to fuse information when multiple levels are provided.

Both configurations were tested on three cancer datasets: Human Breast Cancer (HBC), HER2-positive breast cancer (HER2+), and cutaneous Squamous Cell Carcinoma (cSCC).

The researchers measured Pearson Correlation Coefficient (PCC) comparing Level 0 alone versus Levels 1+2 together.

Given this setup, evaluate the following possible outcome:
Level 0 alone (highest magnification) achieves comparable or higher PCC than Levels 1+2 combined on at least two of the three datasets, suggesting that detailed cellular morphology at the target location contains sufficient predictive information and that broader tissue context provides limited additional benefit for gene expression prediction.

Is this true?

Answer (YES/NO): YES